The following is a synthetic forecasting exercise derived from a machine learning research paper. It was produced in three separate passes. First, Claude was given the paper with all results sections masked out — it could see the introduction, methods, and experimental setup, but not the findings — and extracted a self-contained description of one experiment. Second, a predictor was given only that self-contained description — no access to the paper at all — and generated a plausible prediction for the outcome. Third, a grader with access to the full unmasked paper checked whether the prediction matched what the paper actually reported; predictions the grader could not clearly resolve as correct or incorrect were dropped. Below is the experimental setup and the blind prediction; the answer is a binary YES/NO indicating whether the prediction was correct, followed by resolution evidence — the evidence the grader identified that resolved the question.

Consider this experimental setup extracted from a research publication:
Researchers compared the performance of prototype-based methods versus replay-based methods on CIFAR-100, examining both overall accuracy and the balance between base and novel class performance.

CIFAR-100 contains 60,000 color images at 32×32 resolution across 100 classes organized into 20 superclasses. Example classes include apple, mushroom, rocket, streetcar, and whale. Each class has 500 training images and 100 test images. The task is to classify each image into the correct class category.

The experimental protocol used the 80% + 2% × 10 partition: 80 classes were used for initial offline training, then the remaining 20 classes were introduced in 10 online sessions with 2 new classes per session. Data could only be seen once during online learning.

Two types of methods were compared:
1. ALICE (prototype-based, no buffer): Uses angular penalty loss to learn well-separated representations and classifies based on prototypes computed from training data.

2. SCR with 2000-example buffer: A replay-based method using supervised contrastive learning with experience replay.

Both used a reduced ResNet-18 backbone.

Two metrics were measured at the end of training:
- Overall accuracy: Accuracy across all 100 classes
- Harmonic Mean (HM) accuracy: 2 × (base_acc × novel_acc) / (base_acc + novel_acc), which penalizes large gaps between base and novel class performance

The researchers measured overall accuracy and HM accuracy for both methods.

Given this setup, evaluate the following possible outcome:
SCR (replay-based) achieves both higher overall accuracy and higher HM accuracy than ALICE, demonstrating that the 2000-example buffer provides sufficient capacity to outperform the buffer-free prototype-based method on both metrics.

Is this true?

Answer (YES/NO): NO